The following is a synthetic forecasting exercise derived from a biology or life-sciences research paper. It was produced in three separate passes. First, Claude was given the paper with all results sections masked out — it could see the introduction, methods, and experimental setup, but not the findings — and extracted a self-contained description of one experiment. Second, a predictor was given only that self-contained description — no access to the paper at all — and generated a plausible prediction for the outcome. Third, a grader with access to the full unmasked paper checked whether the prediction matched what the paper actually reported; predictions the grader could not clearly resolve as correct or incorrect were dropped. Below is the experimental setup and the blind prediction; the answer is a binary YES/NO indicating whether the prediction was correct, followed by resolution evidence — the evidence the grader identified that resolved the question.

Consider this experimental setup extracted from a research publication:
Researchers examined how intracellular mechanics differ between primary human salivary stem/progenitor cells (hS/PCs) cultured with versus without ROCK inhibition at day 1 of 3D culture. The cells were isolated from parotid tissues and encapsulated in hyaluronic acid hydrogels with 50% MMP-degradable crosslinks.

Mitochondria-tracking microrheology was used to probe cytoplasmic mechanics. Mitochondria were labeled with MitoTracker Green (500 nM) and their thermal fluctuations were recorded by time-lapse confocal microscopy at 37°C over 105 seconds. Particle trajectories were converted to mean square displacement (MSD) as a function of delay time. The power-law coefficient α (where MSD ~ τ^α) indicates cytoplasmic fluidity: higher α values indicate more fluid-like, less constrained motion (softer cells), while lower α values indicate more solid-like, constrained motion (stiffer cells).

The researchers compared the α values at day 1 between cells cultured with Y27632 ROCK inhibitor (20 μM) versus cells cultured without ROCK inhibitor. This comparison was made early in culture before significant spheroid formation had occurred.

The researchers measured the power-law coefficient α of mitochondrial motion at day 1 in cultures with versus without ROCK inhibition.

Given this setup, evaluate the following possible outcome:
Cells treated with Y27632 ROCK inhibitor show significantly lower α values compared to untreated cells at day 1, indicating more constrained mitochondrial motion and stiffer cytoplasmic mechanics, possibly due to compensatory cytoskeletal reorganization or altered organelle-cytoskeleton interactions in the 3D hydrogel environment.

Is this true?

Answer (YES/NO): NO